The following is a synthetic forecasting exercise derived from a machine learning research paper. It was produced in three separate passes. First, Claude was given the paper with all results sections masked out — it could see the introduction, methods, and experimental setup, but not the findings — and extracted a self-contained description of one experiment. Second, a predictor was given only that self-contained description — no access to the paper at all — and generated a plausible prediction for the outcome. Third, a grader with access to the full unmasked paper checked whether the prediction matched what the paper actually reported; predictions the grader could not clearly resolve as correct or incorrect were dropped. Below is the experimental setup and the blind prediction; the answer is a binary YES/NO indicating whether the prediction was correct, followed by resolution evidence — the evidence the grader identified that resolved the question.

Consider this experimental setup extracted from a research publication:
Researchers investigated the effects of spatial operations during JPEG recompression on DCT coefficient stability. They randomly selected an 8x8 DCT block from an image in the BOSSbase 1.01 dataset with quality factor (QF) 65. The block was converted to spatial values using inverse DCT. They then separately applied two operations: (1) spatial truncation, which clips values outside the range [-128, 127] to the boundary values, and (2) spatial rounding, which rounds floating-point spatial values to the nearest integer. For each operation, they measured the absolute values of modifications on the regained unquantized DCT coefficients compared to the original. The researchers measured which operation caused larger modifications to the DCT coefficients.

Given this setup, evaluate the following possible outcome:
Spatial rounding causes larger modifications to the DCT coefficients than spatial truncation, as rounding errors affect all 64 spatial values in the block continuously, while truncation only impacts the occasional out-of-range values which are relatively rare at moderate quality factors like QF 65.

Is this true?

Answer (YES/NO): NO